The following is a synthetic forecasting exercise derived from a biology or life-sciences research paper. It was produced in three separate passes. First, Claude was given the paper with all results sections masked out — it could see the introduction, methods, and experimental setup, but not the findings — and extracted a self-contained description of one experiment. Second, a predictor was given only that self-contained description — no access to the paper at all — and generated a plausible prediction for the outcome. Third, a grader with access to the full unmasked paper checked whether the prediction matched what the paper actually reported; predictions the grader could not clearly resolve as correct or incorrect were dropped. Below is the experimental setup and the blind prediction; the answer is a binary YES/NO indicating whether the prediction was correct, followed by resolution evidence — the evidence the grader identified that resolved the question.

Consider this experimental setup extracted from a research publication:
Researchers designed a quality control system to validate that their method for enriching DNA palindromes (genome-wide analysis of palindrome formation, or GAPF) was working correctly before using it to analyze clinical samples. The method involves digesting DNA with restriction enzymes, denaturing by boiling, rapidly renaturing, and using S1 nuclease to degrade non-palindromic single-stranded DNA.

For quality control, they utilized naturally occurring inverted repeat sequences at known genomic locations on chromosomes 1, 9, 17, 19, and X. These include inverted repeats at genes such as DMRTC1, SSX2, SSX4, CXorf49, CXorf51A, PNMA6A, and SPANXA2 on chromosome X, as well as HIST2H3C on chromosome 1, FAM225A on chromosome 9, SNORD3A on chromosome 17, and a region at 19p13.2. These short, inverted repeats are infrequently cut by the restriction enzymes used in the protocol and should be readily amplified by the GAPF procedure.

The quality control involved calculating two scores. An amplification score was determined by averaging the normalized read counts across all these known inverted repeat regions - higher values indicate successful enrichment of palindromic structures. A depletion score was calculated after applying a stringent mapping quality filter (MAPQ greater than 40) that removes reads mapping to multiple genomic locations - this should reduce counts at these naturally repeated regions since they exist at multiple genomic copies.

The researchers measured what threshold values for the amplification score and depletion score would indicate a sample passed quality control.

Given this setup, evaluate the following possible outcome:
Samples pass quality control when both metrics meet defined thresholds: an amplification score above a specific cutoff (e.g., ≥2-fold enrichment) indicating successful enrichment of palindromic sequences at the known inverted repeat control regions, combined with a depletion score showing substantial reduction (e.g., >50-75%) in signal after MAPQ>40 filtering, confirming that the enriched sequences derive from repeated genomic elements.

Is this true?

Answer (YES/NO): NO